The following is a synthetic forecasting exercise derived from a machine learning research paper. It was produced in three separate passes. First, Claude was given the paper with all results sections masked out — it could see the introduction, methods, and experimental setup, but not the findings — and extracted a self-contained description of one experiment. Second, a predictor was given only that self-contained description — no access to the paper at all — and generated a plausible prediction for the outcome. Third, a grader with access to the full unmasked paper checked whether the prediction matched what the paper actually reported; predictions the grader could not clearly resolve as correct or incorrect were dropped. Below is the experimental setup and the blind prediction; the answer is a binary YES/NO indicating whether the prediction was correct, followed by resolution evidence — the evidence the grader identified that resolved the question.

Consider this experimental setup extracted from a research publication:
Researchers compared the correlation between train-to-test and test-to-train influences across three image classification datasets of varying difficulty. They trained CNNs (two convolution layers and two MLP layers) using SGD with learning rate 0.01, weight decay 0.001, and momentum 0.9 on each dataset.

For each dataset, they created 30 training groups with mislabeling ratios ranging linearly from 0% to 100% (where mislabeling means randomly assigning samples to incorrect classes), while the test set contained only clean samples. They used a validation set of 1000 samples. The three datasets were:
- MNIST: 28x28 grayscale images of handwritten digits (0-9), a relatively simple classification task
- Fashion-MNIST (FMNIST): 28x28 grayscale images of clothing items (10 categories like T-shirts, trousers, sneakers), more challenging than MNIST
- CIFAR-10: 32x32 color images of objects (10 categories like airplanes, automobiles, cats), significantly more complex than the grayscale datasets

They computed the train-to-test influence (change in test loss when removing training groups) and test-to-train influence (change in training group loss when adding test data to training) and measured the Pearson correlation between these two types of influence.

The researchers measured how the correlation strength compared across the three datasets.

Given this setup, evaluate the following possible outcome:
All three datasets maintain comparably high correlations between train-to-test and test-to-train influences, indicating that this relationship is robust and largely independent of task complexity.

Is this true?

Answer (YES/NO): NO